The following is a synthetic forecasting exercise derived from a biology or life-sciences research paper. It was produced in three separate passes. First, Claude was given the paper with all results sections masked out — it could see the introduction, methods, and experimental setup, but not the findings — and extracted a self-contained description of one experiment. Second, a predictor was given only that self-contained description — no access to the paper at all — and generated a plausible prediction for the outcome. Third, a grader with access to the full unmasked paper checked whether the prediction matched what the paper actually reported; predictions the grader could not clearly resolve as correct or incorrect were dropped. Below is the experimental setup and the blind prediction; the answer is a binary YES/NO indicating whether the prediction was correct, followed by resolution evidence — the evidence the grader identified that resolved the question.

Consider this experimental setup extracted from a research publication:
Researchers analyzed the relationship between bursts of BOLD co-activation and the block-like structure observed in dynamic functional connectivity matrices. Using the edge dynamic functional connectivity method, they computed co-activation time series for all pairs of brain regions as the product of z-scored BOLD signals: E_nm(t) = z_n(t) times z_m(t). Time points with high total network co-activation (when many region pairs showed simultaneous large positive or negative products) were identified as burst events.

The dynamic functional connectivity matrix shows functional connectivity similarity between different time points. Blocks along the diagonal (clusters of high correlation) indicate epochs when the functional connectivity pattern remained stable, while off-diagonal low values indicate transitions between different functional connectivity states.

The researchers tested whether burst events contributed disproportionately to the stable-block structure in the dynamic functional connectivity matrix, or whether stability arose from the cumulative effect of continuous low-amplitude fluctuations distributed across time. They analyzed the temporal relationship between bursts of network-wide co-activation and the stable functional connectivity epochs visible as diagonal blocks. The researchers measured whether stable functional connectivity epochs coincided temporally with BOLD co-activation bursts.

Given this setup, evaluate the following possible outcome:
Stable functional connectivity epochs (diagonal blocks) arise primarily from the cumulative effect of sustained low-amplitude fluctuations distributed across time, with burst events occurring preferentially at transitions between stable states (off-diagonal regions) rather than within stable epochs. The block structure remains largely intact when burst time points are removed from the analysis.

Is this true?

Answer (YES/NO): NO